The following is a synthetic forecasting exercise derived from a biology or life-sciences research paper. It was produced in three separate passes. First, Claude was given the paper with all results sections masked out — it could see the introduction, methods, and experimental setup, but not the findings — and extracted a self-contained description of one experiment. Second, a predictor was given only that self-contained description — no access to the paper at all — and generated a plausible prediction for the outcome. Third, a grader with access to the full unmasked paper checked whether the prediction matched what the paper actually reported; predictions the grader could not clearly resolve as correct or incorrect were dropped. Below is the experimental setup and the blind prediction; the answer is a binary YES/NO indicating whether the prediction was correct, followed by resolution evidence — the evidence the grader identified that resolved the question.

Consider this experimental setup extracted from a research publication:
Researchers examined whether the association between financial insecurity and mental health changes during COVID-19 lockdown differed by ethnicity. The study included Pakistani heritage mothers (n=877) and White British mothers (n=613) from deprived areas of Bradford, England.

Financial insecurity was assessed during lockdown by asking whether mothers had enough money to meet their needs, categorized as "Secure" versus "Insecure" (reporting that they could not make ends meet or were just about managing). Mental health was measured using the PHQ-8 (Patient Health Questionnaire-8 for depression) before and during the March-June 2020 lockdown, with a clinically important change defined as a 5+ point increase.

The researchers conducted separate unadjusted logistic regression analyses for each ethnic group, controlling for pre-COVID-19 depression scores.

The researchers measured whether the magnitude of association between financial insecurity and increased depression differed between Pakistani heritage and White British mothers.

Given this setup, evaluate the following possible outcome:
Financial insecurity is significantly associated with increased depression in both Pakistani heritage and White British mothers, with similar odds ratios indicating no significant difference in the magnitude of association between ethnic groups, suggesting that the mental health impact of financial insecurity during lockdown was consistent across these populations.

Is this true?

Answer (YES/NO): NO